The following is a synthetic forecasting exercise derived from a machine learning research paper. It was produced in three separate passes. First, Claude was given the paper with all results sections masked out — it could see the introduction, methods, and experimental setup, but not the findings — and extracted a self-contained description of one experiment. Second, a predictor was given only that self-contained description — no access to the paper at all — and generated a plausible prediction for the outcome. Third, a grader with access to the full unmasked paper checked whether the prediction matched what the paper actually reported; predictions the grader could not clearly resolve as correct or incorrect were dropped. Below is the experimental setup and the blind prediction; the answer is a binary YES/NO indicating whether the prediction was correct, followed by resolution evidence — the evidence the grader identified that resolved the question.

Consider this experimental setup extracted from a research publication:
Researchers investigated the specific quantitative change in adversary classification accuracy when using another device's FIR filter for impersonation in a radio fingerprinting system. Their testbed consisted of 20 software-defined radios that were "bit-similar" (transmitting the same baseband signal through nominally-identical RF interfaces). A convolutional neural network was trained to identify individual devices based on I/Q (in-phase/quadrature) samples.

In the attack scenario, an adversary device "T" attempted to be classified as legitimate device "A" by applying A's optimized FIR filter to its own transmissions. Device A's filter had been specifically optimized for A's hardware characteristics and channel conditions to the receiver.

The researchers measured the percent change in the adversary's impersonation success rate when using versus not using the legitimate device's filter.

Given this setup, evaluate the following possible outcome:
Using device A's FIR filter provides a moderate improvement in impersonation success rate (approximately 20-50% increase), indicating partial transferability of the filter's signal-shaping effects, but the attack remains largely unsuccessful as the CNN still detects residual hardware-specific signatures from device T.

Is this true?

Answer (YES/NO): NO